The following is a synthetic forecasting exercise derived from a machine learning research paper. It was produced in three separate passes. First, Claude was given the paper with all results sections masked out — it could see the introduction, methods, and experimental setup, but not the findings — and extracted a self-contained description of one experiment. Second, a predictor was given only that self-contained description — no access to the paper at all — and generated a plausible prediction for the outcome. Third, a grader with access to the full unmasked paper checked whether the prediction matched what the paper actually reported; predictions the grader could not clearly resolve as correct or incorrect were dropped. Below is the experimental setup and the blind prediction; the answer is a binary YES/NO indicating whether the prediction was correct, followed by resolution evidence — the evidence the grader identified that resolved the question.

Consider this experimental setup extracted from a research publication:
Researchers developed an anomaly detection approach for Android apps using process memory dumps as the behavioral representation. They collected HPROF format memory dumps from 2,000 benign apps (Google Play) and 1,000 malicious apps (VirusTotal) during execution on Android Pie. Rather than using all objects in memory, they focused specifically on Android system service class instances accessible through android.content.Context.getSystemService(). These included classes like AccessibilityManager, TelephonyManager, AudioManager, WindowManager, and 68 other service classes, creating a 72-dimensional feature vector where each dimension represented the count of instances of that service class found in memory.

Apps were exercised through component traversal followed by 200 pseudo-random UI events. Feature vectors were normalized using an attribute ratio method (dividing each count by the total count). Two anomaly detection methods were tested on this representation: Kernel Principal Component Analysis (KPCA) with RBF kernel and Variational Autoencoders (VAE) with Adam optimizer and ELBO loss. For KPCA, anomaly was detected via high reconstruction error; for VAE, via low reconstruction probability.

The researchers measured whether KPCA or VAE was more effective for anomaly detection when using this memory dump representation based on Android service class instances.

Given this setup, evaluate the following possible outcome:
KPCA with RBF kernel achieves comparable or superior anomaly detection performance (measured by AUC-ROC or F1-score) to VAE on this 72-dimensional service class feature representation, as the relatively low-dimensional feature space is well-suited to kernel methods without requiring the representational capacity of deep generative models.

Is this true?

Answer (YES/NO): YES